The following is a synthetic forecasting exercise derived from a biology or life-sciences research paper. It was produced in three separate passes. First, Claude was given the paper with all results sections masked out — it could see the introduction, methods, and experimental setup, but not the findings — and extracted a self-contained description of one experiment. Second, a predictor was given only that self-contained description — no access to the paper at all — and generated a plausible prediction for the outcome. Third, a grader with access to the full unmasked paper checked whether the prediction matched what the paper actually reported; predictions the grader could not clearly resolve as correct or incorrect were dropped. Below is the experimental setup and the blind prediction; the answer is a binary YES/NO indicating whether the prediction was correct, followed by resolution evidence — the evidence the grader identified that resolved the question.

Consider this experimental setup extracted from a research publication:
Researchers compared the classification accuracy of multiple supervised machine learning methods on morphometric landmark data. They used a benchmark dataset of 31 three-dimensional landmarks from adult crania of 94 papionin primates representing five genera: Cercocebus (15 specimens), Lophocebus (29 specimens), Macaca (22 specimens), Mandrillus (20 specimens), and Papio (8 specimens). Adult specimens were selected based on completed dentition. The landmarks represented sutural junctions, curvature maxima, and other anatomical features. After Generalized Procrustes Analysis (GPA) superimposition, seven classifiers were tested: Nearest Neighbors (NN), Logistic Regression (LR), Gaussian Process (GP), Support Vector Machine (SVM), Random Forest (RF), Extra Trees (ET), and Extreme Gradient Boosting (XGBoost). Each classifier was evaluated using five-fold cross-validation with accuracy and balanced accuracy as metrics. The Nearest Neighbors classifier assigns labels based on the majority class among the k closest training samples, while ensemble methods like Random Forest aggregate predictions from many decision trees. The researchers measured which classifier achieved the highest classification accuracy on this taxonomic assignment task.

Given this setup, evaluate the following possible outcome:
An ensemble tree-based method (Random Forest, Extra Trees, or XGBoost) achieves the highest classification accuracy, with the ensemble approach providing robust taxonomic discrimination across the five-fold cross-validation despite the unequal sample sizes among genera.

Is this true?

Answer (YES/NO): NO